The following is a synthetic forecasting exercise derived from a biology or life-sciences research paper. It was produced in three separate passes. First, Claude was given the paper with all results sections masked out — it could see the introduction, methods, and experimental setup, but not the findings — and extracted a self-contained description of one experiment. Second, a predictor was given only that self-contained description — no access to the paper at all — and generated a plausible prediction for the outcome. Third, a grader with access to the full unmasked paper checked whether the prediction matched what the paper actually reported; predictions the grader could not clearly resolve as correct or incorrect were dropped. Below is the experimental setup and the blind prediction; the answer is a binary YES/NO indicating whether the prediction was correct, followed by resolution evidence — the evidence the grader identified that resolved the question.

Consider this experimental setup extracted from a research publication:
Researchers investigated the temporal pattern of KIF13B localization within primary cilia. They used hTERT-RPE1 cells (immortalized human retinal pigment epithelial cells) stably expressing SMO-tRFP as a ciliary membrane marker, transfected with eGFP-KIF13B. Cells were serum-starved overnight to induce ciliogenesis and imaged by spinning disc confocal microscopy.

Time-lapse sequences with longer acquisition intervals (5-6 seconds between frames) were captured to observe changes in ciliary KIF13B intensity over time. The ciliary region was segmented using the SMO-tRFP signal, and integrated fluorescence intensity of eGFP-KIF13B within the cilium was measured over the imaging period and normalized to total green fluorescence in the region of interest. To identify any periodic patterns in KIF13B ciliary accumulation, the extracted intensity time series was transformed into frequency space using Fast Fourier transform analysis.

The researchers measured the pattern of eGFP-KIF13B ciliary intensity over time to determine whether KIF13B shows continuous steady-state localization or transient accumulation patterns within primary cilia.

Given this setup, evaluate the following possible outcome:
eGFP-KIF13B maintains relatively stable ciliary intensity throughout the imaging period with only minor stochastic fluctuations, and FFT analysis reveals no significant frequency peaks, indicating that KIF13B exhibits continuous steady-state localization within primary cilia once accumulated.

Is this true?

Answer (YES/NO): NO